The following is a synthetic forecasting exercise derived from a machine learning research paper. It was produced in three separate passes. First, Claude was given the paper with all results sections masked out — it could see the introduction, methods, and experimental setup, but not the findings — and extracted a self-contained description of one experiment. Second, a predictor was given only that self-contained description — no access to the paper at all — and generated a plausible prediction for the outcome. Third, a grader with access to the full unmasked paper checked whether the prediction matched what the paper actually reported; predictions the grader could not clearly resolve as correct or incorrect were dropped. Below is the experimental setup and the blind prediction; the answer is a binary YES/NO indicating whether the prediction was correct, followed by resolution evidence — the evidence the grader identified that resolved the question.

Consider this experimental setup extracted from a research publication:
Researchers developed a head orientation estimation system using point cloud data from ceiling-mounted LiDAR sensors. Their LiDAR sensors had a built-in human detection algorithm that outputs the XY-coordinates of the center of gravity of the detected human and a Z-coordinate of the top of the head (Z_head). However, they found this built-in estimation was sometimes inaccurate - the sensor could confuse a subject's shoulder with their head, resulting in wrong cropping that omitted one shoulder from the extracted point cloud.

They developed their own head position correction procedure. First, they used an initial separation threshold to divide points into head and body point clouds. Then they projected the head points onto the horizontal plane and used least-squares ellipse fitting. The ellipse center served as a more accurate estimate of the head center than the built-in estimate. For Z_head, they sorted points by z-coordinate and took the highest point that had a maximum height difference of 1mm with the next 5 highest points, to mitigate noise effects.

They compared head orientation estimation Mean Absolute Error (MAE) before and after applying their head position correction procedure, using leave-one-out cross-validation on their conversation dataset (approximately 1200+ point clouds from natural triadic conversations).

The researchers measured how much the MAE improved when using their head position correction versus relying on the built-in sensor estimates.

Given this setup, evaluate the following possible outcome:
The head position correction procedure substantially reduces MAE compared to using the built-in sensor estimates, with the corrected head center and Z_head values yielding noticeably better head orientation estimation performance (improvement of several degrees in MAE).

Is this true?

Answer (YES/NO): NO